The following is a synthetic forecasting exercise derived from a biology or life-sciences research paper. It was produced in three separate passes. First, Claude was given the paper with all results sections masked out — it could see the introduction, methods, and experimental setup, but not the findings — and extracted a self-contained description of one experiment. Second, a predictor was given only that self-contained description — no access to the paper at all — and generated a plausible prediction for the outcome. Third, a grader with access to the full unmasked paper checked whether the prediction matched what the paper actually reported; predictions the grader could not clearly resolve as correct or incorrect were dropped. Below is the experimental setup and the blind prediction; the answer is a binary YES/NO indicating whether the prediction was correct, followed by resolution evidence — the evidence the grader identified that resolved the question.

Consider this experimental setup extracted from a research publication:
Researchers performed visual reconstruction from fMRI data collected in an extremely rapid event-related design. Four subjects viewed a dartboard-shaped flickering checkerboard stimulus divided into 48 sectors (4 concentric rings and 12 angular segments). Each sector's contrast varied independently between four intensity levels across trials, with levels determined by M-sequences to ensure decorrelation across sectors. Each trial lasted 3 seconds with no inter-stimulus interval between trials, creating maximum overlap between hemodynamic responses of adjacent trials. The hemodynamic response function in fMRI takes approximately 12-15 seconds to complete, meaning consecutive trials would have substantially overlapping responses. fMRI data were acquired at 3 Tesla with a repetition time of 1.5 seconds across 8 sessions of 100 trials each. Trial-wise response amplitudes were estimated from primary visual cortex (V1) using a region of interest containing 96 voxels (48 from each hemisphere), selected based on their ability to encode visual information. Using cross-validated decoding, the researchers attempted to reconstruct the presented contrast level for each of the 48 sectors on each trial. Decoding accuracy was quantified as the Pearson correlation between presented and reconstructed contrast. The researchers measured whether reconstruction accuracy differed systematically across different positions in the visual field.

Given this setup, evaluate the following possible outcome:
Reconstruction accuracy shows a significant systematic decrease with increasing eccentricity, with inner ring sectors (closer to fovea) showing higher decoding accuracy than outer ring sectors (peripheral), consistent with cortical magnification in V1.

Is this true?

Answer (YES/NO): NO